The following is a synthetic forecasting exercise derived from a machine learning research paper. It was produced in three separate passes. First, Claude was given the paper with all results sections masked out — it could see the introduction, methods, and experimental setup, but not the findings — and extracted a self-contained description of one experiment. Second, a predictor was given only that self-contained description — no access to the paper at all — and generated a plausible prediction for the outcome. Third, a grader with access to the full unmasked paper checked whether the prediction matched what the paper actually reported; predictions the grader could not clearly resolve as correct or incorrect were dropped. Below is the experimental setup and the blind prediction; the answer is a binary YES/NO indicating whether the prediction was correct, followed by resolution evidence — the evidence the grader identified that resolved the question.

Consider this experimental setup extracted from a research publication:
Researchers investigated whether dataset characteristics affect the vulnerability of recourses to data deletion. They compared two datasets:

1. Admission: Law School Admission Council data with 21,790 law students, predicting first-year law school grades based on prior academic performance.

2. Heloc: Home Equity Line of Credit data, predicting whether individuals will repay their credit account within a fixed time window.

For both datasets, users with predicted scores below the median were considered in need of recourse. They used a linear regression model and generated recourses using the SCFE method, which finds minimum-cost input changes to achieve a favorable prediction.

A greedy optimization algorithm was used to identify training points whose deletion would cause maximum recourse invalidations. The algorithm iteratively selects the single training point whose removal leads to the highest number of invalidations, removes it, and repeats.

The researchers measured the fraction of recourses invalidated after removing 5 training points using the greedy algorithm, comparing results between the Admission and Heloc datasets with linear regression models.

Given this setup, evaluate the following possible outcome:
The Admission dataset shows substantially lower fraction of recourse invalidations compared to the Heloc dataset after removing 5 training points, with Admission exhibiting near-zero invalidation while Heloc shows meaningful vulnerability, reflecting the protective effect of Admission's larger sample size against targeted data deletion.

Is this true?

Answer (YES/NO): NO